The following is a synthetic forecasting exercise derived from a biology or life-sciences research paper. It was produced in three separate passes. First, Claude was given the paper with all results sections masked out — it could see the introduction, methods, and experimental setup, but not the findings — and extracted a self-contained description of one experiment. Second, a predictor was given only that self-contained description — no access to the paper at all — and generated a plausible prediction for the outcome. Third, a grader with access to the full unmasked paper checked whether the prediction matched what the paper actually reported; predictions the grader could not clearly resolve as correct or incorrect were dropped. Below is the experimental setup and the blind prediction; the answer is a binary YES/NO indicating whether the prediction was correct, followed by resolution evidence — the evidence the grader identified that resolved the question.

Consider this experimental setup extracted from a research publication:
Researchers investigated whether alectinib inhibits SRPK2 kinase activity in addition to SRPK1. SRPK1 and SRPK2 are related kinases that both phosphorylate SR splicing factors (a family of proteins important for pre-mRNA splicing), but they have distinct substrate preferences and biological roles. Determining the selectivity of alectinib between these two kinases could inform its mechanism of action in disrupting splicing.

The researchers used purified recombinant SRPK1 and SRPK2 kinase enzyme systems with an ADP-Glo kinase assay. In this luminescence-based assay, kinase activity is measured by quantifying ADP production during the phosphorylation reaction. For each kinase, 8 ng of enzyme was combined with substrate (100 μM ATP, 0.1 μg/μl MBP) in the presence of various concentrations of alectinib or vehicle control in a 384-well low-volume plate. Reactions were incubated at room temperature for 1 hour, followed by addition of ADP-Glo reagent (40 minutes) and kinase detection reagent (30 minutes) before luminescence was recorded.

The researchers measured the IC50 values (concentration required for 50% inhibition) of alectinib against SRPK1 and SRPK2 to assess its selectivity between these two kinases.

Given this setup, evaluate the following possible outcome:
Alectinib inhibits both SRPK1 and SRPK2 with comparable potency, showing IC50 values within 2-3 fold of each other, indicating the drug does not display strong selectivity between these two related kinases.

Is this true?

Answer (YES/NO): NO